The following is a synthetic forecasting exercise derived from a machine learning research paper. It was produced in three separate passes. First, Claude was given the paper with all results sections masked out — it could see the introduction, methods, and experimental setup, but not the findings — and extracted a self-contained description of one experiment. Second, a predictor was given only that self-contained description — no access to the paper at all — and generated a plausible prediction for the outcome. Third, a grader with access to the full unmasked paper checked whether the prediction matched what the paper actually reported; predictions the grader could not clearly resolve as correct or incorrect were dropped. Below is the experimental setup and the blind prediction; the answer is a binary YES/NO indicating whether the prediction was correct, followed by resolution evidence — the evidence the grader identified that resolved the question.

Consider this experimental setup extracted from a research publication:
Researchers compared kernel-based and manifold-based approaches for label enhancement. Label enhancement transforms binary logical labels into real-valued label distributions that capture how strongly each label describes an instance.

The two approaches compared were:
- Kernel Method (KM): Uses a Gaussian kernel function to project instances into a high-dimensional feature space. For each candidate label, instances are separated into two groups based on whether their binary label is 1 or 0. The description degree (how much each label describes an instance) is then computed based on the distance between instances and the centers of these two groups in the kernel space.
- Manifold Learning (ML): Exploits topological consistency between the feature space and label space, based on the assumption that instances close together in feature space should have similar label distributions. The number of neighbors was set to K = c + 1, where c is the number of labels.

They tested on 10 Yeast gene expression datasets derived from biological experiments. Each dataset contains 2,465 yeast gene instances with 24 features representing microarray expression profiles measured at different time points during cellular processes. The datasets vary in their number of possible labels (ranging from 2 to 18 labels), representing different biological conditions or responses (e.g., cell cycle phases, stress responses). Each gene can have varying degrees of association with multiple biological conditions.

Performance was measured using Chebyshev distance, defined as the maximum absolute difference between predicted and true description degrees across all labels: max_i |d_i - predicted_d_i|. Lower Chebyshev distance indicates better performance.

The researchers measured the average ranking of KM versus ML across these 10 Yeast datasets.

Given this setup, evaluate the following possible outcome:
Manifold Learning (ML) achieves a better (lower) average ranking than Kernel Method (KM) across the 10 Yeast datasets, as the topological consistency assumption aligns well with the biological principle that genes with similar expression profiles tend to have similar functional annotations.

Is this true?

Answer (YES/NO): YES